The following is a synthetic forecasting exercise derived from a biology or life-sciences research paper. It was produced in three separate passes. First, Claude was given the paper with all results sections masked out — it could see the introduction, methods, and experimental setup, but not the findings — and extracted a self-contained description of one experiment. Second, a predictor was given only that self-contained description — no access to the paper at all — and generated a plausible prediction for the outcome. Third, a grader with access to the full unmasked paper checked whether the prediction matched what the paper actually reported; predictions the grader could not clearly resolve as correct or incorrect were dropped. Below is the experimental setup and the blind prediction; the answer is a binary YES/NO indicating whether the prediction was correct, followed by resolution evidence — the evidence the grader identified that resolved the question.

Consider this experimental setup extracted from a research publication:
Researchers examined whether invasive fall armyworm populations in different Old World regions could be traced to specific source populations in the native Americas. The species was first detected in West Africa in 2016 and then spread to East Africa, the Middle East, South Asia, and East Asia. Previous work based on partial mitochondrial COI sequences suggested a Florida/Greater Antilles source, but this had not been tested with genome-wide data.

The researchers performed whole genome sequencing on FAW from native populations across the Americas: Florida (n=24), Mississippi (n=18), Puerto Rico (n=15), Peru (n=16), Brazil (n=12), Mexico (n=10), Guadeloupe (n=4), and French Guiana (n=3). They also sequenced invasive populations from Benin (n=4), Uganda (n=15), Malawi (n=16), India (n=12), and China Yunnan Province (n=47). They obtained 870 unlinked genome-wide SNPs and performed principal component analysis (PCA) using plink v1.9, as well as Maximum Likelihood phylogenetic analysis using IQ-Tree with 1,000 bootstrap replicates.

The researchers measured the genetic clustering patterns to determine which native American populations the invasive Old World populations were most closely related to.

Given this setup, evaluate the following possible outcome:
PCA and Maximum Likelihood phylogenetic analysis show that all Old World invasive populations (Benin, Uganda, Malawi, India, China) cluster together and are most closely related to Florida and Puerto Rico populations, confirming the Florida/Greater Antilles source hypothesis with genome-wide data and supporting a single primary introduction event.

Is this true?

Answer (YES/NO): NO